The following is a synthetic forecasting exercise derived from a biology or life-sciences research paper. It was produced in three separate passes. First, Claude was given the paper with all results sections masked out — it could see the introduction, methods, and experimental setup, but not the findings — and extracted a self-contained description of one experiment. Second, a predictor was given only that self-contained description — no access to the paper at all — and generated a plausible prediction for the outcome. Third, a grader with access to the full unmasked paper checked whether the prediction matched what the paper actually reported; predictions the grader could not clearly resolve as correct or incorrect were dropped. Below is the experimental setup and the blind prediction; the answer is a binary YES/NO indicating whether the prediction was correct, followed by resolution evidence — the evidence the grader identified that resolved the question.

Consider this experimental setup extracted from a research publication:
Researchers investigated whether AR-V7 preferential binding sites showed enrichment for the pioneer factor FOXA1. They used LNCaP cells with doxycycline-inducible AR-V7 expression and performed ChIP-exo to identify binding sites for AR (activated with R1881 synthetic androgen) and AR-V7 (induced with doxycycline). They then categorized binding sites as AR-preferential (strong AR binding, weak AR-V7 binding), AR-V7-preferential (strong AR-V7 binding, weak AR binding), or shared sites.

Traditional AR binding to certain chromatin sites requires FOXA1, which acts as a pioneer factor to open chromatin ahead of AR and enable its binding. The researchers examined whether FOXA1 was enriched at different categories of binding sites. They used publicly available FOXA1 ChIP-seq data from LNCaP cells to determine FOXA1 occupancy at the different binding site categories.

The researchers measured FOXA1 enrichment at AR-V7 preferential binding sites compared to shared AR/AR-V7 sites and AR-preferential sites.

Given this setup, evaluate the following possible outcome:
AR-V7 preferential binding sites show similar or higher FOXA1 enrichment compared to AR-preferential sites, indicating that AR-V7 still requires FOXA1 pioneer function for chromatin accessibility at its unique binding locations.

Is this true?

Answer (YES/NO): NO